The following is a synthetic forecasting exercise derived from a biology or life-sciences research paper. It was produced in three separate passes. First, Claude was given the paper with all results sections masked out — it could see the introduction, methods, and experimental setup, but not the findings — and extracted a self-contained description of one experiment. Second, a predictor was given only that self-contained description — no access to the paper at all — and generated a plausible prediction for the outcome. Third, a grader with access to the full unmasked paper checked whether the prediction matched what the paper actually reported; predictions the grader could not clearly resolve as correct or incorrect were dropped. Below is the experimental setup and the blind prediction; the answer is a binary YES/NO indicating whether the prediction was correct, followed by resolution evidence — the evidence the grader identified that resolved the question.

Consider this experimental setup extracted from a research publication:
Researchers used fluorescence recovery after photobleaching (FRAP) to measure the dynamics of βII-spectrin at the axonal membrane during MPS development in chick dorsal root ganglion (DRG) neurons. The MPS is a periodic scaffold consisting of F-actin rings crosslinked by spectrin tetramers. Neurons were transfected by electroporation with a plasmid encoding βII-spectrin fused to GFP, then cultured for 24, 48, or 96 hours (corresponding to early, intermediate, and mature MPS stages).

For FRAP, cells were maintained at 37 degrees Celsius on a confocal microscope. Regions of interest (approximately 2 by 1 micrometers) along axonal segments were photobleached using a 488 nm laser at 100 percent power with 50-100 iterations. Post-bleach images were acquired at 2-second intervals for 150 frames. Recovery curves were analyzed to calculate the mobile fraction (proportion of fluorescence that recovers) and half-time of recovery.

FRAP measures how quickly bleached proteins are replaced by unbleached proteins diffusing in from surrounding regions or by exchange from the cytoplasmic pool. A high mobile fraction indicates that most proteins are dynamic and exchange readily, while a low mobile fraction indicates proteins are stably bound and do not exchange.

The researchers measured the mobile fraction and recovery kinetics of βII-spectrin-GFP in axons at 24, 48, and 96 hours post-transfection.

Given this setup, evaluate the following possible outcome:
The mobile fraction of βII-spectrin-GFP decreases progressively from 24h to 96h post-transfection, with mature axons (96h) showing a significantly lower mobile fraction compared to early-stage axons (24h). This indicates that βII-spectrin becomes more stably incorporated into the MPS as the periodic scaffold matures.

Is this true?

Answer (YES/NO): YES